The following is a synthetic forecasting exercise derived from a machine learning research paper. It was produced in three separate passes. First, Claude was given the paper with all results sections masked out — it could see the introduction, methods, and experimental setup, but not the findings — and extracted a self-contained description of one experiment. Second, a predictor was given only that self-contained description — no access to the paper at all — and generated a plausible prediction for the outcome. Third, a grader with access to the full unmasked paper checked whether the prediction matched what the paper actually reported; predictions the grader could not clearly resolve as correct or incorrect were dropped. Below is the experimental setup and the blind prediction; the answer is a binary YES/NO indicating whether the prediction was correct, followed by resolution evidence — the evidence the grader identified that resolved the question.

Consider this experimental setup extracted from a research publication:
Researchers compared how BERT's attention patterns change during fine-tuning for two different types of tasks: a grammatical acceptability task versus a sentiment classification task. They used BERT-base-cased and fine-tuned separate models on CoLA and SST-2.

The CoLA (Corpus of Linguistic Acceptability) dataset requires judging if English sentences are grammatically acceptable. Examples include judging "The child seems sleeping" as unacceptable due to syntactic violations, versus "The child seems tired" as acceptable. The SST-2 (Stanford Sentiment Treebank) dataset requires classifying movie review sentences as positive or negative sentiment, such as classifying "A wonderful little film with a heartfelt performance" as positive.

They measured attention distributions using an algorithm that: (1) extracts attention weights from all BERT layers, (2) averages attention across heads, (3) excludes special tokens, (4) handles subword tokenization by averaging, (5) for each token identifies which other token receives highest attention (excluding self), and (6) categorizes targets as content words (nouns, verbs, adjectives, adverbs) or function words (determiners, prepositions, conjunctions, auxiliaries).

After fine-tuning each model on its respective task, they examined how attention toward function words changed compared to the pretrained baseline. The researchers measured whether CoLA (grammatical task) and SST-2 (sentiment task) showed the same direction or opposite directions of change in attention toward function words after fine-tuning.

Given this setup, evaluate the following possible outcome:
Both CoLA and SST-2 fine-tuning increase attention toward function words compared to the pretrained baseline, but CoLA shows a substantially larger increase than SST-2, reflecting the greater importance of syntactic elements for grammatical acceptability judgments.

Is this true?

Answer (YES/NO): NO